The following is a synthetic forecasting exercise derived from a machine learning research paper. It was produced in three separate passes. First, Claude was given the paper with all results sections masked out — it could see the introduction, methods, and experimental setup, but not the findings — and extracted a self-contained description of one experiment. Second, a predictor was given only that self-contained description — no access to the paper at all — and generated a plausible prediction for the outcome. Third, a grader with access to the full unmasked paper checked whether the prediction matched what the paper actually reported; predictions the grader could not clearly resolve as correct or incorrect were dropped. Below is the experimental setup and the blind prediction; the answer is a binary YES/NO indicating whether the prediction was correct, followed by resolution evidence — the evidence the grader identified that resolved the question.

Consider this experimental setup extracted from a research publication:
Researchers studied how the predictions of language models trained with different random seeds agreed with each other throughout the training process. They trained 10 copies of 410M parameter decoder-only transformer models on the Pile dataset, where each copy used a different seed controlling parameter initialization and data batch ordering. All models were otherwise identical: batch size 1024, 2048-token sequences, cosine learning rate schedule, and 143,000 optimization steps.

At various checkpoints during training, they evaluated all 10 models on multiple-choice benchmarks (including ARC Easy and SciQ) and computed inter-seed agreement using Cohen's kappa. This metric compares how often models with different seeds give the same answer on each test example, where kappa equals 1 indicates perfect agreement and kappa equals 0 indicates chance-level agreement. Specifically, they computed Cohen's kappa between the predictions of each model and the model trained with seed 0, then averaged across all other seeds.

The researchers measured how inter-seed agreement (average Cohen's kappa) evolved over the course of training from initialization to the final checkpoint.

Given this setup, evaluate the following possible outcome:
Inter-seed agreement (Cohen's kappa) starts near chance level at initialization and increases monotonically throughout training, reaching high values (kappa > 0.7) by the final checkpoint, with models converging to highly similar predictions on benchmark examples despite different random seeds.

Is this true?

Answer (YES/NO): NO